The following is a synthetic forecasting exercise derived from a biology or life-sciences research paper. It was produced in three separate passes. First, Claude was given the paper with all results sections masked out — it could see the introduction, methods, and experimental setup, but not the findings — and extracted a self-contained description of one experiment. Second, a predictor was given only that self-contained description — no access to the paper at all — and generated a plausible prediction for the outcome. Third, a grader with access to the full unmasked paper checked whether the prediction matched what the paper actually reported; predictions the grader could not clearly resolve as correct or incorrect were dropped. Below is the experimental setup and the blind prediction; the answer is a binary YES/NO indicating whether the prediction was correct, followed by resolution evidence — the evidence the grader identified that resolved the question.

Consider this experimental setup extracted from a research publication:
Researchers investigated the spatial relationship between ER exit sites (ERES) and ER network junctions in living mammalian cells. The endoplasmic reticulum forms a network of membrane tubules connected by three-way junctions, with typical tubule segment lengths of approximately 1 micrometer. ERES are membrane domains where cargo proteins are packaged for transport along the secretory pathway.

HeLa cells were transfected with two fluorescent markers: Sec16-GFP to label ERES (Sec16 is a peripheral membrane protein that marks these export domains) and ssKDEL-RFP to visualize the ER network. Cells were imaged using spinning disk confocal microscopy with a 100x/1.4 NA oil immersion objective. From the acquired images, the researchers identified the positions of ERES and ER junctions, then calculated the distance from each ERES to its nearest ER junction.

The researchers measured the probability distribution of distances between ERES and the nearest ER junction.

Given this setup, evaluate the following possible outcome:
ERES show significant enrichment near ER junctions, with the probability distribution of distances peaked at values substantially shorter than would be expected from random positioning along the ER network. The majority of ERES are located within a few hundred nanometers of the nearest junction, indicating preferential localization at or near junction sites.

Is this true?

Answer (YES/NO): NO